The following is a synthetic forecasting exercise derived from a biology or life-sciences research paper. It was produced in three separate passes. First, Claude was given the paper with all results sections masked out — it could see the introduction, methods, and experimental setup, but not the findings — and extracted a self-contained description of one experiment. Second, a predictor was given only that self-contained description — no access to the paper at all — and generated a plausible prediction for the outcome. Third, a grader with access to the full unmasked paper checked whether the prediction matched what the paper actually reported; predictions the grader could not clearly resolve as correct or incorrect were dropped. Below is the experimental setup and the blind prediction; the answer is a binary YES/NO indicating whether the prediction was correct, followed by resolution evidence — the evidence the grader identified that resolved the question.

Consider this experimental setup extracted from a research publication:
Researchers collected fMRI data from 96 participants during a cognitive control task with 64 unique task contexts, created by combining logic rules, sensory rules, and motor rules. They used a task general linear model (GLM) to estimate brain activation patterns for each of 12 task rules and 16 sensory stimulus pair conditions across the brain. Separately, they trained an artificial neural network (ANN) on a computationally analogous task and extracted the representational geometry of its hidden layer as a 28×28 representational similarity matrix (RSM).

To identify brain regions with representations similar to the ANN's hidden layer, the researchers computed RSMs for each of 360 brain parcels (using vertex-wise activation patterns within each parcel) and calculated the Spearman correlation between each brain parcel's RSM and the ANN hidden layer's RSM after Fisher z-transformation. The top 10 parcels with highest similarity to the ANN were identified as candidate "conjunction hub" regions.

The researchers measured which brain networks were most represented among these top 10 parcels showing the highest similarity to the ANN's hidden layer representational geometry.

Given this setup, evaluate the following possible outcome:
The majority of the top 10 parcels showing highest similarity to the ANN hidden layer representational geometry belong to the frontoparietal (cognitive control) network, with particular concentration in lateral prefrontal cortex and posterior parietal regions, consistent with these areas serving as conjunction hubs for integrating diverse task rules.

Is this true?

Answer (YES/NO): NO